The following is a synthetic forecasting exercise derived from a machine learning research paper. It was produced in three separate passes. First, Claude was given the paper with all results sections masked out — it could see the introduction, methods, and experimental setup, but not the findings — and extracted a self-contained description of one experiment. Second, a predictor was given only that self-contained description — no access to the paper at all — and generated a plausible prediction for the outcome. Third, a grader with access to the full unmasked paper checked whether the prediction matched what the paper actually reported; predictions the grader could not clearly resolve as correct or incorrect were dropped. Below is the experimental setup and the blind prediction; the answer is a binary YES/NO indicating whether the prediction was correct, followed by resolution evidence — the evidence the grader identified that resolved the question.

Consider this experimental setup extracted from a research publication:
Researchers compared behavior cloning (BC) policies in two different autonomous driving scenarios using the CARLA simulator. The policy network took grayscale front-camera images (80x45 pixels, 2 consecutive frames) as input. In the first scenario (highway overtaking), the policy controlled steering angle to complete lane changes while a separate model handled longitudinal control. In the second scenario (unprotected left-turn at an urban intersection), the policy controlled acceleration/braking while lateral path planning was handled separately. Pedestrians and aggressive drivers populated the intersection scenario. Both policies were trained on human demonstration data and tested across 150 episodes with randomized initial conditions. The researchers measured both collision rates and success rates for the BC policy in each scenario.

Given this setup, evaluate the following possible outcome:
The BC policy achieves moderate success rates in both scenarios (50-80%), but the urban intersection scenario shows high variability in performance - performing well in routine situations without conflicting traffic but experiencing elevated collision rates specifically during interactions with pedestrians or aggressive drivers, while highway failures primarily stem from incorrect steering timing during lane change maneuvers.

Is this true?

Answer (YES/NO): NO